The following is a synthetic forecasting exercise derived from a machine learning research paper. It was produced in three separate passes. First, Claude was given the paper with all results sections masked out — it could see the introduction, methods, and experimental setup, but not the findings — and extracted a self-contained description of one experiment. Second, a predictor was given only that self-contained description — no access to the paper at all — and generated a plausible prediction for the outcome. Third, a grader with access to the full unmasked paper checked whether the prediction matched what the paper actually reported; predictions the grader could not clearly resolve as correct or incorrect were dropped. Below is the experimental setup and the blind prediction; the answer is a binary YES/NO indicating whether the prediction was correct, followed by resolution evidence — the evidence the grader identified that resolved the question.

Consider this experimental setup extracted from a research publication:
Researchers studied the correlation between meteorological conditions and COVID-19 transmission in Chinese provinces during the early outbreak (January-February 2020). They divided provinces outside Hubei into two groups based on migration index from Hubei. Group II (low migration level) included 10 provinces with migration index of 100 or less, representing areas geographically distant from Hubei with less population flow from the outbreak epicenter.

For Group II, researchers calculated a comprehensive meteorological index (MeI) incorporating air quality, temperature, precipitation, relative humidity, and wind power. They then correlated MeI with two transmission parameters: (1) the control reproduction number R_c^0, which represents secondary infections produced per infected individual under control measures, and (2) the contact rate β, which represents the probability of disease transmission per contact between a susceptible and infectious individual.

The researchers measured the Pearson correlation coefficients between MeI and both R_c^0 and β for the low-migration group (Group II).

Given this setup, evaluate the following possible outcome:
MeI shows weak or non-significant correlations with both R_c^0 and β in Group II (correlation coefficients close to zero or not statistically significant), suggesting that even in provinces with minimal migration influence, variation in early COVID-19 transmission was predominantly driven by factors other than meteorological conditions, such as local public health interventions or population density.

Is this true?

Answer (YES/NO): NO